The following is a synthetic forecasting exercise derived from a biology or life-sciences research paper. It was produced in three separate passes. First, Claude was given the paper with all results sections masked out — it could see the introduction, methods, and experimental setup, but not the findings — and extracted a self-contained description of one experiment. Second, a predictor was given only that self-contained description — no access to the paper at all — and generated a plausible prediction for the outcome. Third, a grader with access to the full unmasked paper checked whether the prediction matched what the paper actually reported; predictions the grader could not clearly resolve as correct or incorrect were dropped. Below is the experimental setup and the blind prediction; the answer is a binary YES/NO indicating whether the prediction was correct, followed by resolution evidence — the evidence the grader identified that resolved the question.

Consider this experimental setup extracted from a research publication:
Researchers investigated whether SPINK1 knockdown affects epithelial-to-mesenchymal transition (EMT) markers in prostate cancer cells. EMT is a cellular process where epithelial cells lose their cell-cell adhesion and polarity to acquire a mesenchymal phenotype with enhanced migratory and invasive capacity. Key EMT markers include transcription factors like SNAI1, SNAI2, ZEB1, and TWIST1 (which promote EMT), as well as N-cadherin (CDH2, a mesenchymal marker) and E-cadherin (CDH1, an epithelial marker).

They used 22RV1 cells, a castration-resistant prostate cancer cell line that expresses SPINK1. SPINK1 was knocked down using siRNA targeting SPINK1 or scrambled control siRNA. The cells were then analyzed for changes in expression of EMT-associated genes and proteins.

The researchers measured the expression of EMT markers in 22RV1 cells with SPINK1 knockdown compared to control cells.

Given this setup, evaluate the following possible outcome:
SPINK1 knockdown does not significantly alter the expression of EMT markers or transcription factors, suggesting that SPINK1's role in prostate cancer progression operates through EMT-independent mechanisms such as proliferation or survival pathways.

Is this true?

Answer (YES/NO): NO